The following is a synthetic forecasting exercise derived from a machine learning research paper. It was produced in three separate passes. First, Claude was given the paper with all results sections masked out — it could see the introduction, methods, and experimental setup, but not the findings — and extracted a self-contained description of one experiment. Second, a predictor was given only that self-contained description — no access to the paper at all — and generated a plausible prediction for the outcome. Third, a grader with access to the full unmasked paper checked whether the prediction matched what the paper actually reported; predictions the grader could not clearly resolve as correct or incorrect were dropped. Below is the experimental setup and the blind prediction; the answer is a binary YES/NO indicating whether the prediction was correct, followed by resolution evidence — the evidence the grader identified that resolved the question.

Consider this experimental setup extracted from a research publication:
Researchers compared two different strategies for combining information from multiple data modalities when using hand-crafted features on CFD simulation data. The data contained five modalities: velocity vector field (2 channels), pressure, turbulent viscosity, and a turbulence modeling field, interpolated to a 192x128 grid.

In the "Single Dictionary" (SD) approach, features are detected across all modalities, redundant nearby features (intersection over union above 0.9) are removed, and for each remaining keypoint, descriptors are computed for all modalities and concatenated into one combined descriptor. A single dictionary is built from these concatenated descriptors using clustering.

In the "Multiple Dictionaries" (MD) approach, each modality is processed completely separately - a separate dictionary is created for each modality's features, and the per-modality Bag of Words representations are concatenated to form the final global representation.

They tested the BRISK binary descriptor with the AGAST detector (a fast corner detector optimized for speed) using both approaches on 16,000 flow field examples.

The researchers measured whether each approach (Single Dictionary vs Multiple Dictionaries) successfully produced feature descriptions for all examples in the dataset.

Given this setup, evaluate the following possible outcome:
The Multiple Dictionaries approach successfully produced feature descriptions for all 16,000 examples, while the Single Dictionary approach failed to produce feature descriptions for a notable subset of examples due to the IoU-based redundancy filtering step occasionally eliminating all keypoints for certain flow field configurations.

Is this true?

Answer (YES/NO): NO